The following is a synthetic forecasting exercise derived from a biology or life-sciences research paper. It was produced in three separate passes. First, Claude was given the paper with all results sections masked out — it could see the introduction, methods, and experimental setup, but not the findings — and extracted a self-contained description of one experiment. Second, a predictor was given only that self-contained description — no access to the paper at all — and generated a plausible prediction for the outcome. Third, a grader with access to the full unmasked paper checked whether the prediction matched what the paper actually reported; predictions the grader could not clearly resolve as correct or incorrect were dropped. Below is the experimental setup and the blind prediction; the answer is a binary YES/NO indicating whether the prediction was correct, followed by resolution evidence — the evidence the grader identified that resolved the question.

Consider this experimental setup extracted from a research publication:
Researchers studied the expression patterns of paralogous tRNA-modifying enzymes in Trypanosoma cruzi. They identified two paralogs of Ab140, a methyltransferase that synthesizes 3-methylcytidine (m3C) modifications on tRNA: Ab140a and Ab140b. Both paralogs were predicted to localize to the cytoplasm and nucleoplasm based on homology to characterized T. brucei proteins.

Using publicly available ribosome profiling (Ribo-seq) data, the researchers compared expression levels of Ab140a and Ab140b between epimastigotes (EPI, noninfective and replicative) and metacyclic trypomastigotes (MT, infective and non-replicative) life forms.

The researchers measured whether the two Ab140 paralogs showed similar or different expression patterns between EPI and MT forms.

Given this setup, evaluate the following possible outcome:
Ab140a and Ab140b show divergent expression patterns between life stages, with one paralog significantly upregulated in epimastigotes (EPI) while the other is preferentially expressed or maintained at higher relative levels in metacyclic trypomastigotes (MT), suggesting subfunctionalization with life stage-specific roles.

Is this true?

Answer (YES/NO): NO